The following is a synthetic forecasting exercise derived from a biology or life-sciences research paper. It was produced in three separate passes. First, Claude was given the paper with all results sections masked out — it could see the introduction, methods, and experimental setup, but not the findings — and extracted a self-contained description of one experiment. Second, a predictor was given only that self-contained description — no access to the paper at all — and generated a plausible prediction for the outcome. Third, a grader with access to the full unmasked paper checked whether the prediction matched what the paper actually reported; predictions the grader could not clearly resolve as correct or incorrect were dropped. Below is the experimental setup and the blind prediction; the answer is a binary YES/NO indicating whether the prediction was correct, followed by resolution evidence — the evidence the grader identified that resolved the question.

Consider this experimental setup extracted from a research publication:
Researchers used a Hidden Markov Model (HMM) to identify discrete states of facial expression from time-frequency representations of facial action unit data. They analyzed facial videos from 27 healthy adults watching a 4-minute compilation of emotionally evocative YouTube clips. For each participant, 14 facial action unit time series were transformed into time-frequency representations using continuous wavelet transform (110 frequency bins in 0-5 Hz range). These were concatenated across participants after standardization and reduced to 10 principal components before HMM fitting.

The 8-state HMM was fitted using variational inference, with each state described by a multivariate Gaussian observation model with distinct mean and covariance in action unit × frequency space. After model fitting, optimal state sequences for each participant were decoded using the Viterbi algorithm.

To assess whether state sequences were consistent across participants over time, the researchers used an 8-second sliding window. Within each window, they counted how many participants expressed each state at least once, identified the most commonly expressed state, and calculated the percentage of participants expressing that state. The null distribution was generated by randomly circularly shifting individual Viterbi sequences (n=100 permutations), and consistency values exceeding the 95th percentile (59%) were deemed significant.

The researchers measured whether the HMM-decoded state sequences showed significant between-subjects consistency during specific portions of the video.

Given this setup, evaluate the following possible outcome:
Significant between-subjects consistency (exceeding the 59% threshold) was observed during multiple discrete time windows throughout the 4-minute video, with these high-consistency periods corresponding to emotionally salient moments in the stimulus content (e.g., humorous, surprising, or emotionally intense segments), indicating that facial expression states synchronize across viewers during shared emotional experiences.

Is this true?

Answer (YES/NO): NO